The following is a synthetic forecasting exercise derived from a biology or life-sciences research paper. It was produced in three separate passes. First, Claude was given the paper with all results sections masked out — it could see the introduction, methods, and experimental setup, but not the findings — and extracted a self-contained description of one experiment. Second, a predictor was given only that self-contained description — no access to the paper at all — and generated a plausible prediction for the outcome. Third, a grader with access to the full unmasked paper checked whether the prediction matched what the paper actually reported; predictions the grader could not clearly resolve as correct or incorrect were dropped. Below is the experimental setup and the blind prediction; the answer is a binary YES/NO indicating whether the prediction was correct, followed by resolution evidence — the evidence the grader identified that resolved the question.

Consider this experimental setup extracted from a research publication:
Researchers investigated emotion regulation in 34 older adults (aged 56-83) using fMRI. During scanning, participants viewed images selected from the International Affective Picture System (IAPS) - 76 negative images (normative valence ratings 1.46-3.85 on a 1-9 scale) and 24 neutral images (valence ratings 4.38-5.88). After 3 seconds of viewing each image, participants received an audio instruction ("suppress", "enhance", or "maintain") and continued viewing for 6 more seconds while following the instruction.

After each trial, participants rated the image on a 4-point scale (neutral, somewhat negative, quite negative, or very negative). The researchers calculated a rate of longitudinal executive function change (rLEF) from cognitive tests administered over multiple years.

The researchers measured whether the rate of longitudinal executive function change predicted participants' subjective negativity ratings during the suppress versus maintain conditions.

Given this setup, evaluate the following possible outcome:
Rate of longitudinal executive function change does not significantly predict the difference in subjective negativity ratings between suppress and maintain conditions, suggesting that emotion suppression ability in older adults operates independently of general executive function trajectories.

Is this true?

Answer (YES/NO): YES